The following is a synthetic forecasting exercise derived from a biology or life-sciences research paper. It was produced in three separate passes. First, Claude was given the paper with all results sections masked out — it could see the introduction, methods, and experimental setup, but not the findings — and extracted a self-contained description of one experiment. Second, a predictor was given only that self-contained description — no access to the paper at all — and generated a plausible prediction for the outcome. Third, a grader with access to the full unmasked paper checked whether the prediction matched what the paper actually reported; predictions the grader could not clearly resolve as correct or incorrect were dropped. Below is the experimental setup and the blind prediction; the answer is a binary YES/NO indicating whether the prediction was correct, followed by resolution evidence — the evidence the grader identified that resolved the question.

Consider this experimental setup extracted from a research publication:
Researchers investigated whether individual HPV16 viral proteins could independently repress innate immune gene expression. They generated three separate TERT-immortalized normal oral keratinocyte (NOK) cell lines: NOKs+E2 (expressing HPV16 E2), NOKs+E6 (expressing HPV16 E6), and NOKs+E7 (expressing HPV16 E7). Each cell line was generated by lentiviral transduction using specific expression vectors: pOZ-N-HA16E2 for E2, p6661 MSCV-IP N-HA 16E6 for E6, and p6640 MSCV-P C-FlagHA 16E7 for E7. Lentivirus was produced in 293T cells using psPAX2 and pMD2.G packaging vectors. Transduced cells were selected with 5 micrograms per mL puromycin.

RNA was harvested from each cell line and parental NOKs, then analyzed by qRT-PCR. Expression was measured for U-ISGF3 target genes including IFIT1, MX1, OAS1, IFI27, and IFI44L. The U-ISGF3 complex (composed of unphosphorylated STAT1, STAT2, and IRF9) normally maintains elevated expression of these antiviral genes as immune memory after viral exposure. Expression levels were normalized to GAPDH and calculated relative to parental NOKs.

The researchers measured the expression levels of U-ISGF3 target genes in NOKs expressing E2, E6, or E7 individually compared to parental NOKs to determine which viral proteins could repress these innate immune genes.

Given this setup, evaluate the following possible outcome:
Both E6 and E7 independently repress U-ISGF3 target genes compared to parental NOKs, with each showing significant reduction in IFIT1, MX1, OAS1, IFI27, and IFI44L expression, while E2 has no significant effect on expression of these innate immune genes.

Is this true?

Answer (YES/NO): NO